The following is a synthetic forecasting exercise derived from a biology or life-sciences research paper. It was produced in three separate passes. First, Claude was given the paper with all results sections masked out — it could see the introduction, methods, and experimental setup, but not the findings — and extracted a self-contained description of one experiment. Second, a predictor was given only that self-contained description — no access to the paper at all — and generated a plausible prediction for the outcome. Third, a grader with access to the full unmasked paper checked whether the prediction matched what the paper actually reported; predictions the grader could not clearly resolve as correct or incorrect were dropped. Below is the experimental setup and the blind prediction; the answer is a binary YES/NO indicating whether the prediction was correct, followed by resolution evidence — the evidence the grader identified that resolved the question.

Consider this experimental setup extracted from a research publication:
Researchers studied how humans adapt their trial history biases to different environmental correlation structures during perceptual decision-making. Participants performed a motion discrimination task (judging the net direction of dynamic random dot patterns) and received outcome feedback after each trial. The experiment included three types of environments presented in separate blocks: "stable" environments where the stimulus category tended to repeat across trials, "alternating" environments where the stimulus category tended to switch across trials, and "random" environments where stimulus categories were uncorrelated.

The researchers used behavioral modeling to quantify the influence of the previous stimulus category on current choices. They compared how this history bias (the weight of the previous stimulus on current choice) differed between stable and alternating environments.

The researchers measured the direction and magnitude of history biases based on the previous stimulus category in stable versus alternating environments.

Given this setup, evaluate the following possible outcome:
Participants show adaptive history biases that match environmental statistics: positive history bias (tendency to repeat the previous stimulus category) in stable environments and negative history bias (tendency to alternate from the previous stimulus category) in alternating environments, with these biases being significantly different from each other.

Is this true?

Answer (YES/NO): YES